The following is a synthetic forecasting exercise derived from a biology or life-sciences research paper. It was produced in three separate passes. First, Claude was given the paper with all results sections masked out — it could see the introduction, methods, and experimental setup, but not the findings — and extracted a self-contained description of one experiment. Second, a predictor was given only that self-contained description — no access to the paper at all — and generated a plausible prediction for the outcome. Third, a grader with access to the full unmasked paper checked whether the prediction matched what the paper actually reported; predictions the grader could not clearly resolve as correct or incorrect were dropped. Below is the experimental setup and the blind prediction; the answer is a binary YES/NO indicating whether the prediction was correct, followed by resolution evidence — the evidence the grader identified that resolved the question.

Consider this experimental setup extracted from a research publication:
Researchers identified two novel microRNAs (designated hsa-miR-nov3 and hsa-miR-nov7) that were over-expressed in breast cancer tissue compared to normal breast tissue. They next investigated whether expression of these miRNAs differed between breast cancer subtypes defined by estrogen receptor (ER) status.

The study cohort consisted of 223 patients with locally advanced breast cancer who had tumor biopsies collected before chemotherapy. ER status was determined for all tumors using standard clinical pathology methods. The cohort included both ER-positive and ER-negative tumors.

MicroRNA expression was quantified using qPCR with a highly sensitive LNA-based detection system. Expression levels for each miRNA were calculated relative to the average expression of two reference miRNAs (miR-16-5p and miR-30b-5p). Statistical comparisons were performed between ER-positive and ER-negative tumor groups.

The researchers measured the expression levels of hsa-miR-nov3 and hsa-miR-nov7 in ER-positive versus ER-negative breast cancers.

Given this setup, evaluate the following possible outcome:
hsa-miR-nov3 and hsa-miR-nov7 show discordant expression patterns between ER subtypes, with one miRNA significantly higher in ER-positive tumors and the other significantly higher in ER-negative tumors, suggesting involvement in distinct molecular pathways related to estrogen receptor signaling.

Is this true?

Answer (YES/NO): NO